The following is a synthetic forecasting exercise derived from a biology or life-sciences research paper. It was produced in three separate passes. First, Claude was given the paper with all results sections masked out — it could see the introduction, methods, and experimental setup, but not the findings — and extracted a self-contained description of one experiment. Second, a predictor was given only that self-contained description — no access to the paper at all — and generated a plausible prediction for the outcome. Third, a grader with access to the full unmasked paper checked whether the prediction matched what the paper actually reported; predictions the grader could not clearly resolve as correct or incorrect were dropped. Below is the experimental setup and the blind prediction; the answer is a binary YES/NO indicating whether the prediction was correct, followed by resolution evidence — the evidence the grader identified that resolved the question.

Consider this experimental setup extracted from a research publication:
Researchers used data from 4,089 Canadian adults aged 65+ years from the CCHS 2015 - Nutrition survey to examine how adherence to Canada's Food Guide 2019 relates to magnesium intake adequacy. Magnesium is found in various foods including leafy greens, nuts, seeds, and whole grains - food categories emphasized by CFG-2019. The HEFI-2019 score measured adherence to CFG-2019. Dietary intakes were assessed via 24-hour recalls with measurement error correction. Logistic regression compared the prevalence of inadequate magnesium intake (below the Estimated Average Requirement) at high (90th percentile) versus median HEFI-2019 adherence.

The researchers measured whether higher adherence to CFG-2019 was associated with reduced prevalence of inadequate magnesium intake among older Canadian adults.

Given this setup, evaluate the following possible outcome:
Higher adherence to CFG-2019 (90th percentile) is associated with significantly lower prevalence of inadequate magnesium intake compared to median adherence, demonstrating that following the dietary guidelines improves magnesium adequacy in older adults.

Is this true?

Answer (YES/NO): YES